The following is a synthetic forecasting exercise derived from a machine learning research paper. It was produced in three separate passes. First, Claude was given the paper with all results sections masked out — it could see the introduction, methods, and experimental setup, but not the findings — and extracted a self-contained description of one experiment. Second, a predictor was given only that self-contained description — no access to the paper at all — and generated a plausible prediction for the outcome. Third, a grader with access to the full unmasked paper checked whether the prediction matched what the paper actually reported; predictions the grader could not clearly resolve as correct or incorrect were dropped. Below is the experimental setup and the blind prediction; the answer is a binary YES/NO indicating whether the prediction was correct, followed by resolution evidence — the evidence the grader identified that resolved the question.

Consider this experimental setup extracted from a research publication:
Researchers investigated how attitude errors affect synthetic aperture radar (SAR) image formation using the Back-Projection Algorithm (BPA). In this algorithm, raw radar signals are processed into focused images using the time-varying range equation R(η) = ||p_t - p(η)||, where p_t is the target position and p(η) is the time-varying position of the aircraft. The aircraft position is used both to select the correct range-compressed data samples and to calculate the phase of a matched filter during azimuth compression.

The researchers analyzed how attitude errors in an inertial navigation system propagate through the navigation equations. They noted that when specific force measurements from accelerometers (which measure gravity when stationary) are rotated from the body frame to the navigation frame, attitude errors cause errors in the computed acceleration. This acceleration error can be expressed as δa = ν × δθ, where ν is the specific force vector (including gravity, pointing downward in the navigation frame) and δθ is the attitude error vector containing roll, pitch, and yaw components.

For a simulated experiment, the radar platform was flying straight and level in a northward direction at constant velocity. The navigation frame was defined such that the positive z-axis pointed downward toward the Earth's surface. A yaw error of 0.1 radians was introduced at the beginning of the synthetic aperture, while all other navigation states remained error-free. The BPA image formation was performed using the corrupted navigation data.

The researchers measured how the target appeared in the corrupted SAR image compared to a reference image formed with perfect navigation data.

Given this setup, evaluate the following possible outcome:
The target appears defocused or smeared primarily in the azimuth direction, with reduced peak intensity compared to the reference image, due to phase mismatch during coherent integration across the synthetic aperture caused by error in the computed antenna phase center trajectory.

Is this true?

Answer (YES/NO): NO